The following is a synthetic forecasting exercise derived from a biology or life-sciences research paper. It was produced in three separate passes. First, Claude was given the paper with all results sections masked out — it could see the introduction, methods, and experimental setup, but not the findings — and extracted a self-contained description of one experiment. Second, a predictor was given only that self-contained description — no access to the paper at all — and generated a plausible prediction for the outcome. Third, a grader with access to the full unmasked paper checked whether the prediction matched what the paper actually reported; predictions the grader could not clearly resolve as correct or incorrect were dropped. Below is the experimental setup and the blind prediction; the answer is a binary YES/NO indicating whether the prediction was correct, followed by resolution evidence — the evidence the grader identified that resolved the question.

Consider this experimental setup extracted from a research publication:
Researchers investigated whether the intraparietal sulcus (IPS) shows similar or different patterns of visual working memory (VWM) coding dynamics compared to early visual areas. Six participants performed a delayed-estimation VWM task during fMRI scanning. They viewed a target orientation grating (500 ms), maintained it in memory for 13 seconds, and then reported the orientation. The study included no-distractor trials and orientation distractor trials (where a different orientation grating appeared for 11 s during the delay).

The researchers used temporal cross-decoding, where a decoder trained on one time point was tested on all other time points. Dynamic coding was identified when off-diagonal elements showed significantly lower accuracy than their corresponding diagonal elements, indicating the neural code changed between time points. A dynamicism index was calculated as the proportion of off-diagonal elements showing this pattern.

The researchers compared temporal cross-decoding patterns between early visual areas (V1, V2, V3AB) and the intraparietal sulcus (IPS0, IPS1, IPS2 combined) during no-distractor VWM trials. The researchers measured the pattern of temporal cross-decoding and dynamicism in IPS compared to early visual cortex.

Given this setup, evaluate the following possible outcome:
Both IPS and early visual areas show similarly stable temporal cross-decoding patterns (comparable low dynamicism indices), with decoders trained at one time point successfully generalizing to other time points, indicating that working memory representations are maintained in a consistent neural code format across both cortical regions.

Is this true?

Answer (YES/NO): NO